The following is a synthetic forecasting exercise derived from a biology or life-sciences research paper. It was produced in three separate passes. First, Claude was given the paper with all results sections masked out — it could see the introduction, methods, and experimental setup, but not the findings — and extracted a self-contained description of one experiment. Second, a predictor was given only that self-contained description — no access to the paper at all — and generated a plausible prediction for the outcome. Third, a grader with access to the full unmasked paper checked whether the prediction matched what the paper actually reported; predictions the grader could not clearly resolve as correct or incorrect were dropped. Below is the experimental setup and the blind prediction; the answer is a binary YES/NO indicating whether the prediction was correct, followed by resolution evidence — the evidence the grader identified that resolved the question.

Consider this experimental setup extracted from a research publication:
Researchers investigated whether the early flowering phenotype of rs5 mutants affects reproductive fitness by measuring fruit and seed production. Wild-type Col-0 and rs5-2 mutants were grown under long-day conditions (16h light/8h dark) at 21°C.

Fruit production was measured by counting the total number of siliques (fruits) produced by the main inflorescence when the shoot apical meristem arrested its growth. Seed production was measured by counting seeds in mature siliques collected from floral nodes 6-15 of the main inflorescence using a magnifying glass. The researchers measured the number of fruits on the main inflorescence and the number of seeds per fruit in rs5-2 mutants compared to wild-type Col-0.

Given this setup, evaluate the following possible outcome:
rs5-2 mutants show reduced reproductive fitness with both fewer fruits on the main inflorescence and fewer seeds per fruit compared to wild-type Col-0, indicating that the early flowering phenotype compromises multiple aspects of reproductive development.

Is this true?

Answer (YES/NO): YES